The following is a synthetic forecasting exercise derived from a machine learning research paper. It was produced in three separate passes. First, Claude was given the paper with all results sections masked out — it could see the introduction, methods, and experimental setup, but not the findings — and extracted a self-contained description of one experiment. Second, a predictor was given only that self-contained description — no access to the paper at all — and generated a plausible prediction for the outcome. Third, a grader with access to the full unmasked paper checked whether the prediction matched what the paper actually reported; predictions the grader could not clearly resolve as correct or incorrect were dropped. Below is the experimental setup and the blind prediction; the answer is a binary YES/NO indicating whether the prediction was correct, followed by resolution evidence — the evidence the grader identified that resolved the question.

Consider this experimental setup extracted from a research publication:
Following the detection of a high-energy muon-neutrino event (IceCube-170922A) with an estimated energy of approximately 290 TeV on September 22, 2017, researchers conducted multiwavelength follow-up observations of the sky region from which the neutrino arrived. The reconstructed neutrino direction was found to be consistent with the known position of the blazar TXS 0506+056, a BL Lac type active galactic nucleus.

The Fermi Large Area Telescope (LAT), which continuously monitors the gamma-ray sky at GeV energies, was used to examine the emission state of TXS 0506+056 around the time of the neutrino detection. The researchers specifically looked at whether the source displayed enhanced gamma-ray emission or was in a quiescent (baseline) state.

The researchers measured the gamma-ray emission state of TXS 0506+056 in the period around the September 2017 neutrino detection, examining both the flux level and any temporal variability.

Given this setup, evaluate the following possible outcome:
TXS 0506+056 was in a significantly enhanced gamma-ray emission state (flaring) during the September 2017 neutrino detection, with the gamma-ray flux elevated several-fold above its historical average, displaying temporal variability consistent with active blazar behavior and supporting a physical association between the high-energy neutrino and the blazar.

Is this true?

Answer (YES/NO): YES